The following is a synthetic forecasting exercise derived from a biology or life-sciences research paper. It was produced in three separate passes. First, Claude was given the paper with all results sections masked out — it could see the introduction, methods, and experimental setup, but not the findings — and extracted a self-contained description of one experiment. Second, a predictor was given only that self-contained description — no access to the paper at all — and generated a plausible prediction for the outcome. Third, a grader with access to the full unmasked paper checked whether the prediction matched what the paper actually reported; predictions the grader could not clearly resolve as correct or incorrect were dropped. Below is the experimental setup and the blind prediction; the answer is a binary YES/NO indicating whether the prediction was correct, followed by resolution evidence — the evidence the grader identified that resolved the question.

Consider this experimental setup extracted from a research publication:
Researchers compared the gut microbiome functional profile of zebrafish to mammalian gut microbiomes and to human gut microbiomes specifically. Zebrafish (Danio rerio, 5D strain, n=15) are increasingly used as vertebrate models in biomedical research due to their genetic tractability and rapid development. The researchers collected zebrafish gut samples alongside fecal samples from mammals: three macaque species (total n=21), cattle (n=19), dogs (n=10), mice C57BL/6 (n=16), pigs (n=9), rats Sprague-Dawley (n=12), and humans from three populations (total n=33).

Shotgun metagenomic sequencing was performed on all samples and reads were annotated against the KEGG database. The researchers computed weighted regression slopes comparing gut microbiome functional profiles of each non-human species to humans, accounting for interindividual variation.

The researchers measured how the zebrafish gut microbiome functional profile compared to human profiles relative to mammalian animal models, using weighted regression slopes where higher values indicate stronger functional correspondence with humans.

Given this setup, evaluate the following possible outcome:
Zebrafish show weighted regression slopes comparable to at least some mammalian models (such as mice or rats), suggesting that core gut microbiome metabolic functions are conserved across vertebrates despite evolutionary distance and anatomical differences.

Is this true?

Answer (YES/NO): NO